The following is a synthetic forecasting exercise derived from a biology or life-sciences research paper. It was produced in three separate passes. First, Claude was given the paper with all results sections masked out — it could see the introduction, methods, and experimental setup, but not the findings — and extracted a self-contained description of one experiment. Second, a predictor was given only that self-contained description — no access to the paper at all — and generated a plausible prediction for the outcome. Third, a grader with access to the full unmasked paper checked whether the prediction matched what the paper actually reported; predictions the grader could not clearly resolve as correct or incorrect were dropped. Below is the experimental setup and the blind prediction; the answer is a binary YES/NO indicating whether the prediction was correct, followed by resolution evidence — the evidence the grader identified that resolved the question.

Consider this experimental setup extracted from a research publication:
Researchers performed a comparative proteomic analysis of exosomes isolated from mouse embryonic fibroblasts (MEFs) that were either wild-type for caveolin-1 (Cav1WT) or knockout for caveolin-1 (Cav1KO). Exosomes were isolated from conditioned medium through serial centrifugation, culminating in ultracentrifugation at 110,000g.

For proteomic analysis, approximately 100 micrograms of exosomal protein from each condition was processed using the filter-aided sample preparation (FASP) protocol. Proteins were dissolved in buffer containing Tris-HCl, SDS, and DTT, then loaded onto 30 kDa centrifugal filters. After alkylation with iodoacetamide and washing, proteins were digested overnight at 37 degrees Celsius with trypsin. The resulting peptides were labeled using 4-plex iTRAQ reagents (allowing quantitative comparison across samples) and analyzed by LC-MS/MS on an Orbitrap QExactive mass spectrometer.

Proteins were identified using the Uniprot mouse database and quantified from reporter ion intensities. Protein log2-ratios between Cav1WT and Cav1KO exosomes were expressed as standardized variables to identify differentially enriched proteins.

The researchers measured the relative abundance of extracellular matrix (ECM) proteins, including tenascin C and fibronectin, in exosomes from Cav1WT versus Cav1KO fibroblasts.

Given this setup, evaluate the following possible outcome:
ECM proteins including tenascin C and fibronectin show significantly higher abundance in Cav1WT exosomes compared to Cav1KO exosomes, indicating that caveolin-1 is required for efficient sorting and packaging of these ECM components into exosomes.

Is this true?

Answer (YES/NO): YES